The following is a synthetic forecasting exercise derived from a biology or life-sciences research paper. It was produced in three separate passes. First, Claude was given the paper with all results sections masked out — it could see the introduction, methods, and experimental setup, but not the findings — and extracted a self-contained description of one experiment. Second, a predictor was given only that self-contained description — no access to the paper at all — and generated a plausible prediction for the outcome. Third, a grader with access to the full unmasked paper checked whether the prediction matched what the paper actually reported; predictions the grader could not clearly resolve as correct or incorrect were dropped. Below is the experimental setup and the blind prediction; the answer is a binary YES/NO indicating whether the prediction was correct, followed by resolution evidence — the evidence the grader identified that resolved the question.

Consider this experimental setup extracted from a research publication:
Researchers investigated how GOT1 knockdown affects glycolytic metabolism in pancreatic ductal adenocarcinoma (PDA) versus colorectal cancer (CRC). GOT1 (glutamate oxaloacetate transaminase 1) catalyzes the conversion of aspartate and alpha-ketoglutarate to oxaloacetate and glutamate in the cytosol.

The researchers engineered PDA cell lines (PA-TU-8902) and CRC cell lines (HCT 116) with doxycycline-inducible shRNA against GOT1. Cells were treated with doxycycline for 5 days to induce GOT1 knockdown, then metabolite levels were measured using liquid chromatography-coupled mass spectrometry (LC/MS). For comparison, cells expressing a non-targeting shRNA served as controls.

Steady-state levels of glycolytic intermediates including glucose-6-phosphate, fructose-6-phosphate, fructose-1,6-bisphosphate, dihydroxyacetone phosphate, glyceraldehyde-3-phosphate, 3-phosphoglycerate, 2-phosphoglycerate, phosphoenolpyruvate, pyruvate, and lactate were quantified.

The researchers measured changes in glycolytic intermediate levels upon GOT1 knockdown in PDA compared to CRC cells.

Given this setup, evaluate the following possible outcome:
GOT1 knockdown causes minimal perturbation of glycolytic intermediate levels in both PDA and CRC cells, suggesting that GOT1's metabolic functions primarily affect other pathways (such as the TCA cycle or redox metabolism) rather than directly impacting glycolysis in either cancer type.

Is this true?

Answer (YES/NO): NO